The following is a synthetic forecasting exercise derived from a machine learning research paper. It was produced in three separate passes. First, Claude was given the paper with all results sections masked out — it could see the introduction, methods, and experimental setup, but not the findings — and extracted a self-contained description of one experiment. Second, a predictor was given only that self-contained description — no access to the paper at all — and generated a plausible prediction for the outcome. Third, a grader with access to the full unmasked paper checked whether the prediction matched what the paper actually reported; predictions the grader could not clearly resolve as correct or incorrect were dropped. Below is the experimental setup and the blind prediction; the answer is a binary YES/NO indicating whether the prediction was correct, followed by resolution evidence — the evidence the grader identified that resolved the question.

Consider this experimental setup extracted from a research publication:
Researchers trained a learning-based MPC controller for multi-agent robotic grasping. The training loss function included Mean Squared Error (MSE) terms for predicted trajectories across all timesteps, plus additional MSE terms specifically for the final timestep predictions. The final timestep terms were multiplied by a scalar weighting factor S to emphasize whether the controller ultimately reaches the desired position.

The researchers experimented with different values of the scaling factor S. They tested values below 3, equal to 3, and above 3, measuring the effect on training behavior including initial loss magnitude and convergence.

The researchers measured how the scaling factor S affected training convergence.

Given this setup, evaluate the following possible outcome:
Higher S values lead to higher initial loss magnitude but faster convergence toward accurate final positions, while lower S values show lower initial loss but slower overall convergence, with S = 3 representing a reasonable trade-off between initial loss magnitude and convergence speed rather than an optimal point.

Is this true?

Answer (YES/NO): NO